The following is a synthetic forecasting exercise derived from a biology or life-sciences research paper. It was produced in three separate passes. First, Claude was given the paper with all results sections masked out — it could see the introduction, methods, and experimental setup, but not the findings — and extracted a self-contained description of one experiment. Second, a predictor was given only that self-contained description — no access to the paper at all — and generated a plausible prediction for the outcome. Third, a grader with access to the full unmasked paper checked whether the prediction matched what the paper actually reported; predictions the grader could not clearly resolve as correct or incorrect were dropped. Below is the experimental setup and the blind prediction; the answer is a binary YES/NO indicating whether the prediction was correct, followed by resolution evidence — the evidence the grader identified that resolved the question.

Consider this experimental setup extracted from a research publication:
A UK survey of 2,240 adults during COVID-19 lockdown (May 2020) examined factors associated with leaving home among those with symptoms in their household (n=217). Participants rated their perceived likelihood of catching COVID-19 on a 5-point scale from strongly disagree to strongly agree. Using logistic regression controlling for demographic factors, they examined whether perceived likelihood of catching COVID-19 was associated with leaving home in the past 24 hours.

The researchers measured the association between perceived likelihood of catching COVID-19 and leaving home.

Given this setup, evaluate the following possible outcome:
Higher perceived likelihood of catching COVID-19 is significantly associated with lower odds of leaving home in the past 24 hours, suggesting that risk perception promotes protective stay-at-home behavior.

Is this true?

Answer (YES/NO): NO